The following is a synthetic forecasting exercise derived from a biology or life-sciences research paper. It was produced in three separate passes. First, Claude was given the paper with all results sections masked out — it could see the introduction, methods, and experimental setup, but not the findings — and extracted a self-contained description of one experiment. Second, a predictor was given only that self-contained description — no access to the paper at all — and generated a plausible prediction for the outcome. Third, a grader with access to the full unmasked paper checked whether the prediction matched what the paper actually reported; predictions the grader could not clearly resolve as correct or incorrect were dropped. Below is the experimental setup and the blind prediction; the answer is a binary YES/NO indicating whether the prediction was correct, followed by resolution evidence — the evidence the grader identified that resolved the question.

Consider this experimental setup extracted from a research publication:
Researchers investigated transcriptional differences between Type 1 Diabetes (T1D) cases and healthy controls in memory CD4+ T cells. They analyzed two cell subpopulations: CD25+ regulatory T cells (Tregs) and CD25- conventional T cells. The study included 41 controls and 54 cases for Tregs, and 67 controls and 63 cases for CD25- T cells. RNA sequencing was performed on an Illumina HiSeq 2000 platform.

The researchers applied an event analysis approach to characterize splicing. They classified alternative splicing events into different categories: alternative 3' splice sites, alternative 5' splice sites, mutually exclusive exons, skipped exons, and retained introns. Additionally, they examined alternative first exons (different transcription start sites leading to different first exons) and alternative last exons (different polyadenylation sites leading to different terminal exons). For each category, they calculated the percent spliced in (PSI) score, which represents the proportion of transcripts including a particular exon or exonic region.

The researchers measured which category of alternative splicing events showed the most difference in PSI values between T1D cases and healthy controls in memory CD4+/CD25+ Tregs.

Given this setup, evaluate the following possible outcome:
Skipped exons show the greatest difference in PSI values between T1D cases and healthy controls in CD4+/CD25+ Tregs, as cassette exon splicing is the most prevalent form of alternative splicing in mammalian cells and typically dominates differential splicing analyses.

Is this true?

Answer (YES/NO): NO